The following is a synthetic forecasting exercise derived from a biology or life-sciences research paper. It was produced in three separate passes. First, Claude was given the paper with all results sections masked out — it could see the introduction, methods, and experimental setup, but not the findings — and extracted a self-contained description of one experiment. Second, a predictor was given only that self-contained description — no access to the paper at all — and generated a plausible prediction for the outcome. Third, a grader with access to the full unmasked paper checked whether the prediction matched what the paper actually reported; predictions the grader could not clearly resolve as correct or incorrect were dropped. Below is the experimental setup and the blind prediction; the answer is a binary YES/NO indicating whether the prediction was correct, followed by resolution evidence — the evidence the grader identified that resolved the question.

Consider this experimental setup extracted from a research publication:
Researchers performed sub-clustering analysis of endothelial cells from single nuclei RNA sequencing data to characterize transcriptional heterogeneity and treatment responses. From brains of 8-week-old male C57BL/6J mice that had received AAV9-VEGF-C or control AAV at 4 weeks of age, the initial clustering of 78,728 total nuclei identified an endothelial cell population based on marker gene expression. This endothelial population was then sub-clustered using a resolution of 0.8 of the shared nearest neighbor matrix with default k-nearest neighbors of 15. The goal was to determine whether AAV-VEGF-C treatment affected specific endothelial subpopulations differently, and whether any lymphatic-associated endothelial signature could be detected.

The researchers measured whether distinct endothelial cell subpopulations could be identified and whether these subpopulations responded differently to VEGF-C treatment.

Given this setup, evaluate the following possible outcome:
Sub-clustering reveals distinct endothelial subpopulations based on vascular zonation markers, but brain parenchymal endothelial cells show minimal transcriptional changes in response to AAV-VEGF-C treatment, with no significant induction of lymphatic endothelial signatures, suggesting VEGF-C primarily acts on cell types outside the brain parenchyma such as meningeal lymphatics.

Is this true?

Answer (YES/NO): NO